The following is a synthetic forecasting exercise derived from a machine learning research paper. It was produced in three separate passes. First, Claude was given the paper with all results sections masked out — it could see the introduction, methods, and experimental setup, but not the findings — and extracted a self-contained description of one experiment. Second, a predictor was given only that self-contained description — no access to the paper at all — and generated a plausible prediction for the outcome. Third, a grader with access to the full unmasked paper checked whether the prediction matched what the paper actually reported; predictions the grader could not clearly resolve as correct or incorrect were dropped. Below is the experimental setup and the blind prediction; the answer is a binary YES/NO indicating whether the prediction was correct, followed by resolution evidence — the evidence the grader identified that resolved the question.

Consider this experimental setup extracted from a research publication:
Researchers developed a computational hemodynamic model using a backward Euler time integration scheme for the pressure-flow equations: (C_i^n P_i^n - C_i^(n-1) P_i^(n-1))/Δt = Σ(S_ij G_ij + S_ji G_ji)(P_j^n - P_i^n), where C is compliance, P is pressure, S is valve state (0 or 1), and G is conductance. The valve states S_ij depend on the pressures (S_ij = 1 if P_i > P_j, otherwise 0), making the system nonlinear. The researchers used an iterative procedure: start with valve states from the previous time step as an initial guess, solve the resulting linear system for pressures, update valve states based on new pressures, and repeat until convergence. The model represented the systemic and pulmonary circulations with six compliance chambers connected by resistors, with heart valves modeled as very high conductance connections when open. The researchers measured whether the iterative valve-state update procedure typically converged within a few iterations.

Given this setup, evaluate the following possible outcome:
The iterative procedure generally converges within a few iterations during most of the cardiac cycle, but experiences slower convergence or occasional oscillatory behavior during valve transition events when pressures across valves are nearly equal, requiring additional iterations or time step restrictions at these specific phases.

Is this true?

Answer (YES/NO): NO